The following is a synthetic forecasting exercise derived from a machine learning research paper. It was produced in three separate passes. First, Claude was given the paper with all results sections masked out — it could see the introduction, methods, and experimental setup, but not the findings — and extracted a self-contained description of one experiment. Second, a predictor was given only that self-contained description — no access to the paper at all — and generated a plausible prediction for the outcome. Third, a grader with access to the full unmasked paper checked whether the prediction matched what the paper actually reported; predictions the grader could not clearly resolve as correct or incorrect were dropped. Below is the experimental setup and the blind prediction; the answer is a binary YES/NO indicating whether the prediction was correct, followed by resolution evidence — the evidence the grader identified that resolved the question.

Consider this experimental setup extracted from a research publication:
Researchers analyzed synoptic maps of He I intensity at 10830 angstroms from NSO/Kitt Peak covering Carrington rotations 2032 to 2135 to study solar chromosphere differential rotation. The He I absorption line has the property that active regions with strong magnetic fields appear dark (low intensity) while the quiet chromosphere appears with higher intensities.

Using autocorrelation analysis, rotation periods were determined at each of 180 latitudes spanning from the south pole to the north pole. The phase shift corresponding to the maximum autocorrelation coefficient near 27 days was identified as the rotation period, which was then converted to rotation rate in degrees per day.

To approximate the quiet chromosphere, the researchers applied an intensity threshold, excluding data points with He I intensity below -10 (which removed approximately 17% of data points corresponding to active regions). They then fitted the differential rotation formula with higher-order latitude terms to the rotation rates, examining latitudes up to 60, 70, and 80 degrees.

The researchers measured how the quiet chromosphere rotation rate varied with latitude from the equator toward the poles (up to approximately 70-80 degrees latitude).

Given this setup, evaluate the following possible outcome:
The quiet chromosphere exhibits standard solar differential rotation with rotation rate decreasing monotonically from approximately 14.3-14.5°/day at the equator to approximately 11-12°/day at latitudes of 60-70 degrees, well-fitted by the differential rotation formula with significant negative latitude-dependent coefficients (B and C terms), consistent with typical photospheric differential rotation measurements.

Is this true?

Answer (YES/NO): NO